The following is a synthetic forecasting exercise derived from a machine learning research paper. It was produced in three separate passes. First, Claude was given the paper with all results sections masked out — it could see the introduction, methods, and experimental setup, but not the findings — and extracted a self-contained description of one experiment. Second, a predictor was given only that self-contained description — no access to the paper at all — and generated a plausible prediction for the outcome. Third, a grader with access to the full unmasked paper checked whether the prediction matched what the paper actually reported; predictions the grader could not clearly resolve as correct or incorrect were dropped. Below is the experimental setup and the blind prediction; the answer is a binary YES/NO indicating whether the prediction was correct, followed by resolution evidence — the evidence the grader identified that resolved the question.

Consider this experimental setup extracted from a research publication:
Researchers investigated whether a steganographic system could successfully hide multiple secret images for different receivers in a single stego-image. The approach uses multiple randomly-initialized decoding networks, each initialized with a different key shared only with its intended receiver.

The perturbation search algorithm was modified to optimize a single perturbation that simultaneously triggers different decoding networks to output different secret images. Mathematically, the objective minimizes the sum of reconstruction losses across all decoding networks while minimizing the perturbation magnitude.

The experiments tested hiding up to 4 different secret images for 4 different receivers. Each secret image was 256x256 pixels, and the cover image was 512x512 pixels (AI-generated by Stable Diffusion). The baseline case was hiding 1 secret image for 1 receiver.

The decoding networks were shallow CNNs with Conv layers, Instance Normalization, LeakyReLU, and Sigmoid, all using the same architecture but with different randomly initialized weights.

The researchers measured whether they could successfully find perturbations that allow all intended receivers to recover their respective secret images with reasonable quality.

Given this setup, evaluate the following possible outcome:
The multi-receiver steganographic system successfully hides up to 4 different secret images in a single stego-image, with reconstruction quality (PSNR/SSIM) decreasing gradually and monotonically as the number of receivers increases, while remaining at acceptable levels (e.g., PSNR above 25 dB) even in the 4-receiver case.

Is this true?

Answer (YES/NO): YES